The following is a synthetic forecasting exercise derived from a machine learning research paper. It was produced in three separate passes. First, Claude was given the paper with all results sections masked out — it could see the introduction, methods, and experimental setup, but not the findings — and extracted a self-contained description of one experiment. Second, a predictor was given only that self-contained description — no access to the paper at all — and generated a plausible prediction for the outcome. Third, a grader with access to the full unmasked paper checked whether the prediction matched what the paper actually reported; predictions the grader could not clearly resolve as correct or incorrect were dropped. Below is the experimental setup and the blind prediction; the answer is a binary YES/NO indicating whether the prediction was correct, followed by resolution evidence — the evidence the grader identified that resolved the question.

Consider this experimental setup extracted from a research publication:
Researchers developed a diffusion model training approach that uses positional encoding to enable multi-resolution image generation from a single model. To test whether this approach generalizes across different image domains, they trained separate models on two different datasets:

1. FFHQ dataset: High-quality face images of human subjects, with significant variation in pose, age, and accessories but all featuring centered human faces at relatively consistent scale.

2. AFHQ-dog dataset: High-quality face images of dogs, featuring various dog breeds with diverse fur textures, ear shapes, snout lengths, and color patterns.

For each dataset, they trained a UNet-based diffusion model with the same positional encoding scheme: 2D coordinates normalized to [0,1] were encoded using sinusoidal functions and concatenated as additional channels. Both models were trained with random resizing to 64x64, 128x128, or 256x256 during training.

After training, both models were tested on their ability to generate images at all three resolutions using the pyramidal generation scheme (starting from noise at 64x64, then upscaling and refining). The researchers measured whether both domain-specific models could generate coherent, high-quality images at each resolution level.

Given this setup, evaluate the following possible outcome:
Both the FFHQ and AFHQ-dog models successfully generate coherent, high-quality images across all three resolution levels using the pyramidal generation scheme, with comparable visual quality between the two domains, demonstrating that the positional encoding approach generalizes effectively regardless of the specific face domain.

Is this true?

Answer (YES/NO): NO